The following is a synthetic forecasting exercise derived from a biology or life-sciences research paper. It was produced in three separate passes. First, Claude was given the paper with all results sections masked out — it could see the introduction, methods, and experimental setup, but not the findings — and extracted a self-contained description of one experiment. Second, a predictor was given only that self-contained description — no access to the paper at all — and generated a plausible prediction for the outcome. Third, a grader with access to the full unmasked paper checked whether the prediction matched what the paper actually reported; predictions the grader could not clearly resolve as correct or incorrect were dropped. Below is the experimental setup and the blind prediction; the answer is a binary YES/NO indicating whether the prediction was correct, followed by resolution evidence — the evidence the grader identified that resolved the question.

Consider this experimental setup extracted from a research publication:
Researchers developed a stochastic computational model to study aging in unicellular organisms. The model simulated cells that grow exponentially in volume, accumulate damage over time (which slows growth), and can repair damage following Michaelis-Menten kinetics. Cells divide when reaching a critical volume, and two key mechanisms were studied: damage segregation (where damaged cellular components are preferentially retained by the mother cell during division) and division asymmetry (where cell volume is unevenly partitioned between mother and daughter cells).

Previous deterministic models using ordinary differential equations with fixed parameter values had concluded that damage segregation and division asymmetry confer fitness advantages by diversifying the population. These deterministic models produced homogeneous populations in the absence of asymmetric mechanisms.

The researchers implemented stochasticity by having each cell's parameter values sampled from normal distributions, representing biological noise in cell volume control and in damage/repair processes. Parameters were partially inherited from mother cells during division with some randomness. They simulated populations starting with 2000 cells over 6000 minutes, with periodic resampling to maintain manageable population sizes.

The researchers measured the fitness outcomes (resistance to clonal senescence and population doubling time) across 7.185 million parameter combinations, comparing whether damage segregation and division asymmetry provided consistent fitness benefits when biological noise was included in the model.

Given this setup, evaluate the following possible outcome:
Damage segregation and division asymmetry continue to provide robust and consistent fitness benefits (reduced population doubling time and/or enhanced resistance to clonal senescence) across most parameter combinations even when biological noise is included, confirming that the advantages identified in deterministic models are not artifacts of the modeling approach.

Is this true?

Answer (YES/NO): NO